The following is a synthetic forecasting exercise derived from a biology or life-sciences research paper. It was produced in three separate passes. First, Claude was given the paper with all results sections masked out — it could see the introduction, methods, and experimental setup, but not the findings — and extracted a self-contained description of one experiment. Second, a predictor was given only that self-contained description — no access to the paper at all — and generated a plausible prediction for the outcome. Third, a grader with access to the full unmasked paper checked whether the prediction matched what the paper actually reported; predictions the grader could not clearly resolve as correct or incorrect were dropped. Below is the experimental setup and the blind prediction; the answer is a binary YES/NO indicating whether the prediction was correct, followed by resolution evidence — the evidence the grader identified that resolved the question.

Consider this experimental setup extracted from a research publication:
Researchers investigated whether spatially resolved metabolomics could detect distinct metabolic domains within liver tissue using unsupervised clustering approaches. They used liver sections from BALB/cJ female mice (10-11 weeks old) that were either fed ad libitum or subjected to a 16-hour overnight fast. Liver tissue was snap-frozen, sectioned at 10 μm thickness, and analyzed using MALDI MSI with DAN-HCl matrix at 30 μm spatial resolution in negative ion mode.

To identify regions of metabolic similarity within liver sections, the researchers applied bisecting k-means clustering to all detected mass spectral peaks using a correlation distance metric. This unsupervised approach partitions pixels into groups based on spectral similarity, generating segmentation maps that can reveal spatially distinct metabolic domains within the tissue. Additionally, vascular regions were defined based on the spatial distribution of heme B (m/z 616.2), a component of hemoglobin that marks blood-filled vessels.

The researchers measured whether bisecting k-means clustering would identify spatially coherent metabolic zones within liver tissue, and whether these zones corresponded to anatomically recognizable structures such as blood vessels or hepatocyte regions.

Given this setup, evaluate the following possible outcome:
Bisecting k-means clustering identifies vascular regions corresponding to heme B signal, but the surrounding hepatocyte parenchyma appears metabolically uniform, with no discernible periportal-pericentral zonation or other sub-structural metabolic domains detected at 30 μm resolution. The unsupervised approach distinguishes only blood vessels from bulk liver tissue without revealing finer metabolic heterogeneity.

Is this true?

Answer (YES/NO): NO